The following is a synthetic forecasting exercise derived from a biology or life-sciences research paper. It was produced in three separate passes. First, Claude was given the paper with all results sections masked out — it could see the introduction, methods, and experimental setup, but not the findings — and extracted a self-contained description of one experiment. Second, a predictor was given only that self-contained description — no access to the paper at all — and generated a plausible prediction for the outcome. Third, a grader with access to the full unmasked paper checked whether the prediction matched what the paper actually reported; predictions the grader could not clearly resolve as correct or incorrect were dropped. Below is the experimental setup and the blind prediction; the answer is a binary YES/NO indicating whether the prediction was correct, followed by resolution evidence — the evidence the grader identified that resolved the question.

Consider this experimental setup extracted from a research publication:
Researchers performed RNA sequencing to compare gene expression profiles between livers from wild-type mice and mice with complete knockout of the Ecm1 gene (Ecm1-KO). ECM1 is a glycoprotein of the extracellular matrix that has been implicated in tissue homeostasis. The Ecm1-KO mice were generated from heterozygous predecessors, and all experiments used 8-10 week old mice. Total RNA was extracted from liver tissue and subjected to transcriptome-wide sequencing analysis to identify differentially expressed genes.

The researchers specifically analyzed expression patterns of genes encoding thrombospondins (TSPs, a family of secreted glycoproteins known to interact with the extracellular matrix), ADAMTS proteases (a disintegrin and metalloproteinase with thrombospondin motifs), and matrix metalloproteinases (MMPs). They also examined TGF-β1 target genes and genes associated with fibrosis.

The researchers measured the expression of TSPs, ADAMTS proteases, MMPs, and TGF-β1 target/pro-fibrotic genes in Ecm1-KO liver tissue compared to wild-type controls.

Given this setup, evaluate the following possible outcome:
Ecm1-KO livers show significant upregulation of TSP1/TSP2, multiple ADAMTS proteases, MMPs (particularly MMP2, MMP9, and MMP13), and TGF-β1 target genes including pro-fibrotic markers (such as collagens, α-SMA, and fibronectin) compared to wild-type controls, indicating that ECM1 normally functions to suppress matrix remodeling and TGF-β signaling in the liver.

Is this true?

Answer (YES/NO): YES